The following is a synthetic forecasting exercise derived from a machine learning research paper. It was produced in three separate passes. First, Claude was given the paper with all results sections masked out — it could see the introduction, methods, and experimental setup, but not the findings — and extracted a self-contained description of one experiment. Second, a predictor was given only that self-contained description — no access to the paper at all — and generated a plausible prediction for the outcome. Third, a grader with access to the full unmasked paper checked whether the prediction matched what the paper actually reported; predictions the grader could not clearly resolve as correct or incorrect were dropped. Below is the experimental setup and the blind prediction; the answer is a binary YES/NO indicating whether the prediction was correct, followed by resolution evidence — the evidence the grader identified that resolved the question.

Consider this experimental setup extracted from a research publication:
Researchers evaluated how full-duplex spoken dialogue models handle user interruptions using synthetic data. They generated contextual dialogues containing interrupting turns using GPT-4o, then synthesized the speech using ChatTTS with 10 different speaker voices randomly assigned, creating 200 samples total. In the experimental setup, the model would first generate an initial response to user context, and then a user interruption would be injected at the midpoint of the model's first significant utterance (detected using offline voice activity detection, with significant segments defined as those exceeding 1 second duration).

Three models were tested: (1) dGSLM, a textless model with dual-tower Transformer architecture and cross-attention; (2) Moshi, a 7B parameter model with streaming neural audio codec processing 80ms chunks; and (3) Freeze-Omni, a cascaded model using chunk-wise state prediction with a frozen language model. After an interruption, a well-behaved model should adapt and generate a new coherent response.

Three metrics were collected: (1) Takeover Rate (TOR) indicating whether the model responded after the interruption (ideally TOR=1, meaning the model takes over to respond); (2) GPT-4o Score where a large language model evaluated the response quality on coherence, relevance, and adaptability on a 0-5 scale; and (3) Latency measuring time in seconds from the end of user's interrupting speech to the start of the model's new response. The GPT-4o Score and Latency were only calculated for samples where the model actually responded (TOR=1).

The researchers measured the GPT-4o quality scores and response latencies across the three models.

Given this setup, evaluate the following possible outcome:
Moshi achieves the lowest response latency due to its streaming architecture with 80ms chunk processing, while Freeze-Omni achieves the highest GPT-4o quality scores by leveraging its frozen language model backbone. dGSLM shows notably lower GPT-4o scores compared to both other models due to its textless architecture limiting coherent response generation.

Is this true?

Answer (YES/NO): YES